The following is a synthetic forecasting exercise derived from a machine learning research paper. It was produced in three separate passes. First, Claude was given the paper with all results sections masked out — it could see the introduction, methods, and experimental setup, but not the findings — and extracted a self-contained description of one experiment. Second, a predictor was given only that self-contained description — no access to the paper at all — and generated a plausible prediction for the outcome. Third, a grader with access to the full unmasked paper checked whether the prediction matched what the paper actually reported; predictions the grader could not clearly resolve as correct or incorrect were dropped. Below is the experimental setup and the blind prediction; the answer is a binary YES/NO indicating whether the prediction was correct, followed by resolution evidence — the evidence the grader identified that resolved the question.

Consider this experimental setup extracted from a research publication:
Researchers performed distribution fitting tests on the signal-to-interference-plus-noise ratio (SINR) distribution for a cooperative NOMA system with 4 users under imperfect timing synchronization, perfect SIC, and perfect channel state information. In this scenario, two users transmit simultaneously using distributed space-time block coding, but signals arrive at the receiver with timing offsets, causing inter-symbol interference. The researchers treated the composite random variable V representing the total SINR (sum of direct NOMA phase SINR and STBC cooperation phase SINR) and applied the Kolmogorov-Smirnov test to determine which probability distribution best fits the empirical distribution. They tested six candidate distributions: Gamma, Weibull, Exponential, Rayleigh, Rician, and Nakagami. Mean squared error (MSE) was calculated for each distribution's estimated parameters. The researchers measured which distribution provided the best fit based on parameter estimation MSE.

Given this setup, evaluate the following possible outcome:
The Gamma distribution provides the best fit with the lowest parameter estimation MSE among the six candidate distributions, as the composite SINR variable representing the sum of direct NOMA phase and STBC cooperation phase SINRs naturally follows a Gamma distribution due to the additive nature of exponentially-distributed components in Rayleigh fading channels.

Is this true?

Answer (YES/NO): NO